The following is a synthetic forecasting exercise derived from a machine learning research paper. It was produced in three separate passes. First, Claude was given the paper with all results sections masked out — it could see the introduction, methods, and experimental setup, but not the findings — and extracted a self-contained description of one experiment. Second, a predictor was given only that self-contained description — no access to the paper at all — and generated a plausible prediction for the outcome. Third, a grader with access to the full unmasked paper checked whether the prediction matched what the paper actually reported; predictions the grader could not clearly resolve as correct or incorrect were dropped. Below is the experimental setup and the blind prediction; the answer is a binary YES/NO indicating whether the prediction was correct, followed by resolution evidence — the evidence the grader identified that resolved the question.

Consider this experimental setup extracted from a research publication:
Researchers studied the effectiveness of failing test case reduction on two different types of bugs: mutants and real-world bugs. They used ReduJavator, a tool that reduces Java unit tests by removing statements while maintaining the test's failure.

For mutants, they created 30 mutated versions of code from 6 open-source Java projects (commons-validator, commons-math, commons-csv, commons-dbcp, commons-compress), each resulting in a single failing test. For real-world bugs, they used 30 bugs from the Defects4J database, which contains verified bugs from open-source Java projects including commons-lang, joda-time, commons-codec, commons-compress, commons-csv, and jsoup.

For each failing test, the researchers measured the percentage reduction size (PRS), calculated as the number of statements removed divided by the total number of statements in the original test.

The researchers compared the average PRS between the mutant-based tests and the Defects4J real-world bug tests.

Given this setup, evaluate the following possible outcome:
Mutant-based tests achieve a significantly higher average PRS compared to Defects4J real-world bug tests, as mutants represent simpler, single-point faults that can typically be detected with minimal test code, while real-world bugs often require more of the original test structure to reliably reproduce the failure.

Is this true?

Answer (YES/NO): NO